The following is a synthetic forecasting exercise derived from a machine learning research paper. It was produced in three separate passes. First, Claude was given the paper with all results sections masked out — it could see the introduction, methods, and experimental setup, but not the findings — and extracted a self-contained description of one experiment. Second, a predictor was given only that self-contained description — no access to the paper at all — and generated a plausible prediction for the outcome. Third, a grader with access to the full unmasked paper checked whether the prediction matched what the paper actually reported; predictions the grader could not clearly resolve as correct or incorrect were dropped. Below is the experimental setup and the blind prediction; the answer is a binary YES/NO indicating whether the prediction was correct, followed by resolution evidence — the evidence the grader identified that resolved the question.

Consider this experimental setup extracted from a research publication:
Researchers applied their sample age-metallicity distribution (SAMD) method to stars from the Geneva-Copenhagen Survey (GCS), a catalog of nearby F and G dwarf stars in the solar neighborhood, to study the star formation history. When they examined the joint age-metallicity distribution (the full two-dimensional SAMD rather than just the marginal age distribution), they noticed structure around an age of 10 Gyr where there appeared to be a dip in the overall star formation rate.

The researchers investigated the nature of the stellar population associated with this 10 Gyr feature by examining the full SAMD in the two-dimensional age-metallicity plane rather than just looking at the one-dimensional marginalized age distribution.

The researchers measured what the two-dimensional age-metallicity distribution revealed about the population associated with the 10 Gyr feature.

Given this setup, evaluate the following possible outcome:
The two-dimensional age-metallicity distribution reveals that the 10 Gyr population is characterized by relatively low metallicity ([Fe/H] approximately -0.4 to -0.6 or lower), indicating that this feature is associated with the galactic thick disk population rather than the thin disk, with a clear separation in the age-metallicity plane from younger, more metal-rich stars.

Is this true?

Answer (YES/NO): NO